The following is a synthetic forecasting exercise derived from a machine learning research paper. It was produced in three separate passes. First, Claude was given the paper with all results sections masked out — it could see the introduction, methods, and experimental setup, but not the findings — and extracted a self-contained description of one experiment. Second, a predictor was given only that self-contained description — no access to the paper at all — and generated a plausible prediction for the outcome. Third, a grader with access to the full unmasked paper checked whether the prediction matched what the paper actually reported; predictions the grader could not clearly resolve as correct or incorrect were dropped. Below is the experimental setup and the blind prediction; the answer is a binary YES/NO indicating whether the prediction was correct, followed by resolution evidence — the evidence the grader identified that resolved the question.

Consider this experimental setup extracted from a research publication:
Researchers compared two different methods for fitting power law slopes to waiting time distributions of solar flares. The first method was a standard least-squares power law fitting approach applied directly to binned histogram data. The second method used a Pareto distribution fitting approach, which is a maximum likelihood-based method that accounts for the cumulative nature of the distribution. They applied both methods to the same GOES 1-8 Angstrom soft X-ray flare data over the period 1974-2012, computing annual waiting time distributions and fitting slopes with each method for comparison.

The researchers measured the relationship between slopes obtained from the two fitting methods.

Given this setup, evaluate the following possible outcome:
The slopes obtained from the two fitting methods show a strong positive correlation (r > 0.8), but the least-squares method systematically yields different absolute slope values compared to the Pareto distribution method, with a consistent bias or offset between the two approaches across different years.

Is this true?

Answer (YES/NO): YES